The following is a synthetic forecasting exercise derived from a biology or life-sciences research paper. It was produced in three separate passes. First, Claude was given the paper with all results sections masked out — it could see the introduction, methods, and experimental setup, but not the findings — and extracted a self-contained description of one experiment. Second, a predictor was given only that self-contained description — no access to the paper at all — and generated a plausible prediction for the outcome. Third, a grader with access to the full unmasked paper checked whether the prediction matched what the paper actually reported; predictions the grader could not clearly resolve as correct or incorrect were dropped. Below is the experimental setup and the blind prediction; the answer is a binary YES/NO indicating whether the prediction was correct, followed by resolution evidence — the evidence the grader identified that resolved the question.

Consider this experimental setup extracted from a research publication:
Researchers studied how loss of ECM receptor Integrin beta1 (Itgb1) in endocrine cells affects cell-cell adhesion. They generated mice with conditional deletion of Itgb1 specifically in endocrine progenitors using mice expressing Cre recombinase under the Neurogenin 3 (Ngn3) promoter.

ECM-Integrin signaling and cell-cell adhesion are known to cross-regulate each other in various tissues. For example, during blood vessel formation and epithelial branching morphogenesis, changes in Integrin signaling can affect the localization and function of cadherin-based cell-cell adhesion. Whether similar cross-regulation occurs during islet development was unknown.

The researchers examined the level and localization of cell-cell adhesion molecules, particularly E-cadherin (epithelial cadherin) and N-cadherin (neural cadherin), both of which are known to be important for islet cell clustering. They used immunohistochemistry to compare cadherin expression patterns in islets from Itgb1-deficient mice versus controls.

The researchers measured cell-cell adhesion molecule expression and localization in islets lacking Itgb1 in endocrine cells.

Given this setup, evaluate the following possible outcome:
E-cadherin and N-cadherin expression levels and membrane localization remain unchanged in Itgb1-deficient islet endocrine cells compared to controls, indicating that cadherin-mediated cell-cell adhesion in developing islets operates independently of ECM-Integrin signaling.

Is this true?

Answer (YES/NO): NO